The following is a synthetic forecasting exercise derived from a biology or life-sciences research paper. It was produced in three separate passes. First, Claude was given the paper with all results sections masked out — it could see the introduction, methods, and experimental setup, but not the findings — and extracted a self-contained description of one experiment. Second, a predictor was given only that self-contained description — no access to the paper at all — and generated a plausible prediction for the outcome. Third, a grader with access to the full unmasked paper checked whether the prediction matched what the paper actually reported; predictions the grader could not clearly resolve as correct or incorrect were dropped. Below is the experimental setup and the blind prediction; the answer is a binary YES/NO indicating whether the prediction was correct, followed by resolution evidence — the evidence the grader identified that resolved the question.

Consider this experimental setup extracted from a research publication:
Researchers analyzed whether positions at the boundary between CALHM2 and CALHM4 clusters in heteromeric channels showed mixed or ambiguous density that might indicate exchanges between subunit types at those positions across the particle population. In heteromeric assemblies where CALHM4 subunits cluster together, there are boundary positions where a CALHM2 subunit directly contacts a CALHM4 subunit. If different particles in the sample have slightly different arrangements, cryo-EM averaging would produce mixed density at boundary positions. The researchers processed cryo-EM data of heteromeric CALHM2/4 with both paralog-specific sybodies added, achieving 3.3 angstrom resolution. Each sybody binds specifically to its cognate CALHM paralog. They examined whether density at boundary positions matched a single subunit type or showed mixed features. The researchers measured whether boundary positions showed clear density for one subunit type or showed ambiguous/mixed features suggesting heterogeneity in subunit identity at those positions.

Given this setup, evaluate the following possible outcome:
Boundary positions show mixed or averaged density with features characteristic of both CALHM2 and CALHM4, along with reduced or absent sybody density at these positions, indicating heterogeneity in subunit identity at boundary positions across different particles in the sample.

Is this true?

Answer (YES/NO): YES